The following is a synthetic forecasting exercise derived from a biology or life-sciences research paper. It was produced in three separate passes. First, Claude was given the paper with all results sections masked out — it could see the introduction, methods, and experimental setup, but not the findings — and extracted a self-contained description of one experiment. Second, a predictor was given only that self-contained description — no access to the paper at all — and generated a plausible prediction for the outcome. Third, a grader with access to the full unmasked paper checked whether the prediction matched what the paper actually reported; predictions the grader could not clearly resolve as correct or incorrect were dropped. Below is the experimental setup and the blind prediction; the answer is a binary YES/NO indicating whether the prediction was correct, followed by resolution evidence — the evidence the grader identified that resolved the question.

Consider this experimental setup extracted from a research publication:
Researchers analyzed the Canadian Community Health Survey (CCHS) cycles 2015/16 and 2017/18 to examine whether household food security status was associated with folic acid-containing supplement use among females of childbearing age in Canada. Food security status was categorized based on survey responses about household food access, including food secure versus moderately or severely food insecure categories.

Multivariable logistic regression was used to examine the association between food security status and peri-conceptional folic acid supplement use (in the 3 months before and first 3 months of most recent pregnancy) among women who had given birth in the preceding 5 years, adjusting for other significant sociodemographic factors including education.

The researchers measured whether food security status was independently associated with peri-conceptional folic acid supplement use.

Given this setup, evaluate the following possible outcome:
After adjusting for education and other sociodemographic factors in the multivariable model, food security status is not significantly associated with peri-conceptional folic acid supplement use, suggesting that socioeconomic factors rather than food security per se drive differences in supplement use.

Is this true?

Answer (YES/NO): YES